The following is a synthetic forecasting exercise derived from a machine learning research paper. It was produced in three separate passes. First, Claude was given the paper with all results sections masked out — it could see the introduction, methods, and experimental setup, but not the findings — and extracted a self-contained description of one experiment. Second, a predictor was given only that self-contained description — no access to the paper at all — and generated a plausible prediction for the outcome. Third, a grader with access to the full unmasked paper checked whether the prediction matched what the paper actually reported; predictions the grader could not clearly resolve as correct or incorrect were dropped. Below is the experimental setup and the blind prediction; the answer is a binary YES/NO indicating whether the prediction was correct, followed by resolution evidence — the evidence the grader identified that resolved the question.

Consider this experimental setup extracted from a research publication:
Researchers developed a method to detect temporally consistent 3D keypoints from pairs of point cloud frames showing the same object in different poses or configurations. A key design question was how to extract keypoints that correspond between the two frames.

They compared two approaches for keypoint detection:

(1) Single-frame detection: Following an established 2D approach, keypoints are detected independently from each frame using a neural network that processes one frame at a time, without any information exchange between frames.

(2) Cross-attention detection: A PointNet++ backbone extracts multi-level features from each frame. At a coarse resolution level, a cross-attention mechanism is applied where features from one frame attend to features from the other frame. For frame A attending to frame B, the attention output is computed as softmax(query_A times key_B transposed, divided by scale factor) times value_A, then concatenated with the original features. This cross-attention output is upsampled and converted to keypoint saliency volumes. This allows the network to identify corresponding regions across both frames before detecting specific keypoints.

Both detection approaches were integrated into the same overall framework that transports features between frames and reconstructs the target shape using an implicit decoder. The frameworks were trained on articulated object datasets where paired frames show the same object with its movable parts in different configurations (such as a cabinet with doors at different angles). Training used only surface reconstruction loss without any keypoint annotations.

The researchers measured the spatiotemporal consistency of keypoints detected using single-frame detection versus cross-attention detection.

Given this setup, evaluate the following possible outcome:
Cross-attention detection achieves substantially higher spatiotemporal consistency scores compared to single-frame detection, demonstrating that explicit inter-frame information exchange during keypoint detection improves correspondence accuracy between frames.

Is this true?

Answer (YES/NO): YES